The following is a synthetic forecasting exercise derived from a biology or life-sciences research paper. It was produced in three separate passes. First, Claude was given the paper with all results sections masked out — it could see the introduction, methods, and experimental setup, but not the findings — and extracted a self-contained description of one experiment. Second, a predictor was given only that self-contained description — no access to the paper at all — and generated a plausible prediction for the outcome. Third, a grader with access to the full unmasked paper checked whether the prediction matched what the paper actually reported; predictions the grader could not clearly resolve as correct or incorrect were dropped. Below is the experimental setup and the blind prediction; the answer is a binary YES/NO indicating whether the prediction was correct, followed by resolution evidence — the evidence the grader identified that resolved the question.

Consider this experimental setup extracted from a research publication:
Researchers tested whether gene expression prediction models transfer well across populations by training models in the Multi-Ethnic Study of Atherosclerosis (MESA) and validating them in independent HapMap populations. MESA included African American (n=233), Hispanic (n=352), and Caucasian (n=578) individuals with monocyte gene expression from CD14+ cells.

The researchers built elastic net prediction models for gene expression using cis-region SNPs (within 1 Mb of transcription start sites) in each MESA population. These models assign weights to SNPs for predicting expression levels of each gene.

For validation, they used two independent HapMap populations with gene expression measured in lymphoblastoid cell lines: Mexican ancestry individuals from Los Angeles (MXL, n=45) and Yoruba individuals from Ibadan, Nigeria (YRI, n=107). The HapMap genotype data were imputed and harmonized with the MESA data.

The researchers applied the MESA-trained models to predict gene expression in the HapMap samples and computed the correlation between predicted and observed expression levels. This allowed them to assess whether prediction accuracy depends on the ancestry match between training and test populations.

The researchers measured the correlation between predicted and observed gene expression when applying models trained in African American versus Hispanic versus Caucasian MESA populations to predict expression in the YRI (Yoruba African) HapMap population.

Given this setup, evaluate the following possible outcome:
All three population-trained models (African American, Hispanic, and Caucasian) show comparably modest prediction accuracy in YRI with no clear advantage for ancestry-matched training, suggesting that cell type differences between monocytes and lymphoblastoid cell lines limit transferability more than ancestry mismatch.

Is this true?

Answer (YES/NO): NO